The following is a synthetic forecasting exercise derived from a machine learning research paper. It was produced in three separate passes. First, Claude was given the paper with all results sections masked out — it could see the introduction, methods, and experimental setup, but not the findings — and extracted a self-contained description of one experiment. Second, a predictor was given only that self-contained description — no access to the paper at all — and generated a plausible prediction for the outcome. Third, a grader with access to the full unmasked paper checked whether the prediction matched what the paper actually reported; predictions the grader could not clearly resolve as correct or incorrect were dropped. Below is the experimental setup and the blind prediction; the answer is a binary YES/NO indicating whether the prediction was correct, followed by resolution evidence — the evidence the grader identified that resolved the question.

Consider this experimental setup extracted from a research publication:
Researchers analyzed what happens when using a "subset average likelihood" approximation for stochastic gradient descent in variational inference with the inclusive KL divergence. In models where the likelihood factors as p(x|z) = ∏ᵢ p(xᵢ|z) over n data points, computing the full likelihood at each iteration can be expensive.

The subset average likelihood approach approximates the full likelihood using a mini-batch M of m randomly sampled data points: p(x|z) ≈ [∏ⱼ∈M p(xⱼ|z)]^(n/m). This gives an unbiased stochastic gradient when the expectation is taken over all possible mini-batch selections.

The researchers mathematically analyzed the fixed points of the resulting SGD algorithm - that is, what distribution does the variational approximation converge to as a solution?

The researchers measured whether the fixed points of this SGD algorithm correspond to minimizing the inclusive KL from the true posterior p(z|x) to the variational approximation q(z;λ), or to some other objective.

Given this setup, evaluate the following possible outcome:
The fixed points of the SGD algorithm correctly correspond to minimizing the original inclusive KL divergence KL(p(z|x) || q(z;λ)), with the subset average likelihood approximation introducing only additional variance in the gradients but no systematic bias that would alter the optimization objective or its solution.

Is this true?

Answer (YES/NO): NO